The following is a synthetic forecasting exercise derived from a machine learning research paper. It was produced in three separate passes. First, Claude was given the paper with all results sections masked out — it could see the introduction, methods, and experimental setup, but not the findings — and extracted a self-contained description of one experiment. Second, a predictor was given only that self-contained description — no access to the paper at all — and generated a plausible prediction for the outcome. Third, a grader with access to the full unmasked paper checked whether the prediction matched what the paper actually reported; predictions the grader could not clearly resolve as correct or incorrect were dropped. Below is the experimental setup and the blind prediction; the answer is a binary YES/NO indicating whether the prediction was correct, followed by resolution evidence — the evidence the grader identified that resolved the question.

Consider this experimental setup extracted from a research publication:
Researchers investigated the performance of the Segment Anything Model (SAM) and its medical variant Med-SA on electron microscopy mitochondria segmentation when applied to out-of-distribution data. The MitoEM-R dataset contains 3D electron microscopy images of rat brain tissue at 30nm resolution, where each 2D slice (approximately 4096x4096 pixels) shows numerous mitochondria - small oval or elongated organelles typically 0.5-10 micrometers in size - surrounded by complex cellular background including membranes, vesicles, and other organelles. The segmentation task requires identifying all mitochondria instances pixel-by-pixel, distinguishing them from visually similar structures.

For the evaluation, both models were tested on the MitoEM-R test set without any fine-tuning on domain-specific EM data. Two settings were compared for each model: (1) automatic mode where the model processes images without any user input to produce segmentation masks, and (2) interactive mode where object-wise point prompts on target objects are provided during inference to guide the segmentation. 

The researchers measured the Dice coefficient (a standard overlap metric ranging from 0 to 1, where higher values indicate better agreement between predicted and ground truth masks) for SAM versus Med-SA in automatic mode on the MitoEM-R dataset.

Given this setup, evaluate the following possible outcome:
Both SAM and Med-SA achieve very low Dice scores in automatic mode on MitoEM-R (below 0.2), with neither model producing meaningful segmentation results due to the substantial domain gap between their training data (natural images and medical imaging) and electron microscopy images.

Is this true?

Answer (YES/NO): NO